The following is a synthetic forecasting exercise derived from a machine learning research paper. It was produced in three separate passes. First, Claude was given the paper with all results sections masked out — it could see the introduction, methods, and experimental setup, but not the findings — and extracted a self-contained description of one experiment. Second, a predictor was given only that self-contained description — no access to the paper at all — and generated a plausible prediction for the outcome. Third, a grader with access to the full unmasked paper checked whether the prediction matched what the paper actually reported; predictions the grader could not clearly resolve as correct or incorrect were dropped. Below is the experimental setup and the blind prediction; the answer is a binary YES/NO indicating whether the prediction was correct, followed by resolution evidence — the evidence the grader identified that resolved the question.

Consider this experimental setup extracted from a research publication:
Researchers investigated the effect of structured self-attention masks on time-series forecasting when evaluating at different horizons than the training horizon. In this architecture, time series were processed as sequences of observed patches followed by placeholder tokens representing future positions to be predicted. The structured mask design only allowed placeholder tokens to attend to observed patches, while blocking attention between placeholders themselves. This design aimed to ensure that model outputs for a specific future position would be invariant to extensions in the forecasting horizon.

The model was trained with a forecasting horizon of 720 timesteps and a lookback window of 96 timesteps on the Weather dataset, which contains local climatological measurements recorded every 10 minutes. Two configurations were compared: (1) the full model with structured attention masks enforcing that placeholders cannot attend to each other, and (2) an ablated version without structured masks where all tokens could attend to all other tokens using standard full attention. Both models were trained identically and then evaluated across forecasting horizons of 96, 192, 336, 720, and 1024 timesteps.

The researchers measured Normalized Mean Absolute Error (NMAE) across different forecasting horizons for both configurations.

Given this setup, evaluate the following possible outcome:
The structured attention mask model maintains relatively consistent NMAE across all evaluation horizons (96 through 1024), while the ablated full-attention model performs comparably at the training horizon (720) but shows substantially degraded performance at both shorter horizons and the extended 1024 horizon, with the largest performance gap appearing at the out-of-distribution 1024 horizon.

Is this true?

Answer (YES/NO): NO